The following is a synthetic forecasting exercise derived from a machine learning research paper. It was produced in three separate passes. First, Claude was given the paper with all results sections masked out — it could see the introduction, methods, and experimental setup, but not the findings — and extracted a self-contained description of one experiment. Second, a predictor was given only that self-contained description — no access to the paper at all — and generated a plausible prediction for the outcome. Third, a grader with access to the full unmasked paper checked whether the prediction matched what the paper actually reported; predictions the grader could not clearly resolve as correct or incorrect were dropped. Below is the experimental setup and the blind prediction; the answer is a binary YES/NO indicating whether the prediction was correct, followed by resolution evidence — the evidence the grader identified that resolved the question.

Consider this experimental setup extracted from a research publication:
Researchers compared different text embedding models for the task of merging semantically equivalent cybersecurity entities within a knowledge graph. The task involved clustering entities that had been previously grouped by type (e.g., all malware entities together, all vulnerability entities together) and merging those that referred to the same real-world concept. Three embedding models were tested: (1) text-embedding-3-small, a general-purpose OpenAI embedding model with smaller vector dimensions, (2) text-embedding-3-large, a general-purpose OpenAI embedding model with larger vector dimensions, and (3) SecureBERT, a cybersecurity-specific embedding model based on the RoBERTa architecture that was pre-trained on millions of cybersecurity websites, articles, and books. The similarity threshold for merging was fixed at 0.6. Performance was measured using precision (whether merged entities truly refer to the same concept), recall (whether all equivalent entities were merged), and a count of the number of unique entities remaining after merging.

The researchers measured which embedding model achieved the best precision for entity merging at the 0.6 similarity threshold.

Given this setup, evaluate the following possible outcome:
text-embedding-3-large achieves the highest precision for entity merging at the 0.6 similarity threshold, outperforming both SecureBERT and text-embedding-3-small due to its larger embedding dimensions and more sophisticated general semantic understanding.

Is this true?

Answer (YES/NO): YES